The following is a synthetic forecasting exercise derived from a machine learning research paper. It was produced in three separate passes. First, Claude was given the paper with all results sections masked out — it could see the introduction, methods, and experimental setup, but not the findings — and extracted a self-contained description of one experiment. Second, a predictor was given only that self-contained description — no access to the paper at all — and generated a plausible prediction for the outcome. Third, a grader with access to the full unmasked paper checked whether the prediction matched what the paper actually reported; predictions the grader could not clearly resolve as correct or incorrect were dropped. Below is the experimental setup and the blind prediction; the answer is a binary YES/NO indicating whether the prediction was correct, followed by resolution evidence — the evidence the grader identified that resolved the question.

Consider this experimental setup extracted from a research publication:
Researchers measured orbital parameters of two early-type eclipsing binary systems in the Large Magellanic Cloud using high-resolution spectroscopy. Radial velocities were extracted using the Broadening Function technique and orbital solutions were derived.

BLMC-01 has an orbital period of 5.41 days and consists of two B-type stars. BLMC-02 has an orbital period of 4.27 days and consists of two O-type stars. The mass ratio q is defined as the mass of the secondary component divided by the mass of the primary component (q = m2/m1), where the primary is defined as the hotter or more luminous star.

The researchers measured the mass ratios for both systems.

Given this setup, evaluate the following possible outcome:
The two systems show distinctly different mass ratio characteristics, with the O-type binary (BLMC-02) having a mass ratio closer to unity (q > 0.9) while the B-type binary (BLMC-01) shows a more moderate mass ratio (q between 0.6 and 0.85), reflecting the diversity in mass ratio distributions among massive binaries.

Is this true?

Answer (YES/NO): NO